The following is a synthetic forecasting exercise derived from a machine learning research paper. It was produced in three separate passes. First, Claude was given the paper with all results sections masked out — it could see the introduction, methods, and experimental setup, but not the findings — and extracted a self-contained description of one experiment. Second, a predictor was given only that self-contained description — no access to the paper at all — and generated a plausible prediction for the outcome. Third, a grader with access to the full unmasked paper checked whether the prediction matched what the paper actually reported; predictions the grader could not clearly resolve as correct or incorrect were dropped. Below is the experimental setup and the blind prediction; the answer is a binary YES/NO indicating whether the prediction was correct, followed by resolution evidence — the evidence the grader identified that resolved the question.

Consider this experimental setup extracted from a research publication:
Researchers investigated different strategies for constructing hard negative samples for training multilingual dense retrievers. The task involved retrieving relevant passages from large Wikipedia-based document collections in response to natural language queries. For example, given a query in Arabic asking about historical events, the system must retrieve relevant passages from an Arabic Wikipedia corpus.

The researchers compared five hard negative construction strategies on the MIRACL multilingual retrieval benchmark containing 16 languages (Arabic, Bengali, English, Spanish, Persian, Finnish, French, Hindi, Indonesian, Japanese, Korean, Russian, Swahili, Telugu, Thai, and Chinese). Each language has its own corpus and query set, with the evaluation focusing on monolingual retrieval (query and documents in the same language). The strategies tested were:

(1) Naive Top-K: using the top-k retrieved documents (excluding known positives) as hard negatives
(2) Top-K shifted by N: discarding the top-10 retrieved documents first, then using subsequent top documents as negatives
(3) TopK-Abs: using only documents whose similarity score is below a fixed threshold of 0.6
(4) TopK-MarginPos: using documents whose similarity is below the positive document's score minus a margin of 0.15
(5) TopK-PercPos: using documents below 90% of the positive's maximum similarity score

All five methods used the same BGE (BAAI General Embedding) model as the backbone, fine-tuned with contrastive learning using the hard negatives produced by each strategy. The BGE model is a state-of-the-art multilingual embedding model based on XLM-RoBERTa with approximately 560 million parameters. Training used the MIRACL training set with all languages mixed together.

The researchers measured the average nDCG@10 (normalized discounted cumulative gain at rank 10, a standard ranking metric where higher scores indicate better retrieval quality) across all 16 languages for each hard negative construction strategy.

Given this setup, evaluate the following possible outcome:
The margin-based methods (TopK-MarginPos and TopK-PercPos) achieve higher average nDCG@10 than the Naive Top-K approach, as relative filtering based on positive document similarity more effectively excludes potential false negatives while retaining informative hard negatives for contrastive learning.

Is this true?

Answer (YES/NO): YES